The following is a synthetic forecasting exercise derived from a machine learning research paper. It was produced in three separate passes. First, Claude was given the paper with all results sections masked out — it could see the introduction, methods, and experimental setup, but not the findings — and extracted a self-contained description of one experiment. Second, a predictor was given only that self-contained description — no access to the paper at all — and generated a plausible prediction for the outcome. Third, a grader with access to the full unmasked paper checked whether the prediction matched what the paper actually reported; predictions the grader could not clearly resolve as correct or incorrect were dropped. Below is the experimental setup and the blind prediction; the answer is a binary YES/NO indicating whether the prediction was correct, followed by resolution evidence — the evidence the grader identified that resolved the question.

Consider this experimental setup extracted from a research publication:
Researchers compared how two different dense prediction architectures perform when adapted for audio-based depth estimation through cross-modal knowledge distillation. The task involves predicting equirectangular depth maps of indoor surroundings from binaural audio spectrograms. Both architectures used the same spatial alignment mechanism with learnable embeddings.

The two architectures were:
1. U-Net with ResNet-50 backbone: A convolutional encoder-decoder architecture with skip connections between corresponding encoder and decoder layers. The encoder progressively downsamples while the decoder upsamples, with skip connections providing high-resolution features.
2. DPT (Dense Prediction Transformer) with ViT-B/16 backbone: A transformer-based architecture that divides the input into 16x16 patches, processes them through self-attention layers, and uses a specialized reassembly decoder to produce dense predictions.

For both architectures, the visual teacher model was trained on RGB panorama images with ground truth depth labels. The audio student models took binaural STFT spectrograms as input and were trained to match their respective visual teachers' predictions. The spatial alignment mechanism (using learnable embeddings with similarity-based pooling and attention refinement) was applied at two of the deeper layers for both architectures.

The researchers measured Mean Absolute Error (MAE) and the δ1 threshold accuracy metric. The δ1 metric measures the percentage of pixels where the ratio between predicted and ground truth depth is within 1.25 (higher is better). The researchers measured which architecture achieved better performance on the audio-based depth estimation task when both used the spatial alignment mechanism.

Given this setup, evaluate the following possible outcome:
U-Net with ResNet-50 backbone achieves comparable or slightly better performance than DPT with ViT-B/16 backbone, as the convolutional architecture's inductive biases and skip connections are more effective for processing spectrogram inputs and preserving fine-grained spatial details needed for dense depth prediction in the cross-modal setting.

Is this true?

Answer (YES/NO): YES